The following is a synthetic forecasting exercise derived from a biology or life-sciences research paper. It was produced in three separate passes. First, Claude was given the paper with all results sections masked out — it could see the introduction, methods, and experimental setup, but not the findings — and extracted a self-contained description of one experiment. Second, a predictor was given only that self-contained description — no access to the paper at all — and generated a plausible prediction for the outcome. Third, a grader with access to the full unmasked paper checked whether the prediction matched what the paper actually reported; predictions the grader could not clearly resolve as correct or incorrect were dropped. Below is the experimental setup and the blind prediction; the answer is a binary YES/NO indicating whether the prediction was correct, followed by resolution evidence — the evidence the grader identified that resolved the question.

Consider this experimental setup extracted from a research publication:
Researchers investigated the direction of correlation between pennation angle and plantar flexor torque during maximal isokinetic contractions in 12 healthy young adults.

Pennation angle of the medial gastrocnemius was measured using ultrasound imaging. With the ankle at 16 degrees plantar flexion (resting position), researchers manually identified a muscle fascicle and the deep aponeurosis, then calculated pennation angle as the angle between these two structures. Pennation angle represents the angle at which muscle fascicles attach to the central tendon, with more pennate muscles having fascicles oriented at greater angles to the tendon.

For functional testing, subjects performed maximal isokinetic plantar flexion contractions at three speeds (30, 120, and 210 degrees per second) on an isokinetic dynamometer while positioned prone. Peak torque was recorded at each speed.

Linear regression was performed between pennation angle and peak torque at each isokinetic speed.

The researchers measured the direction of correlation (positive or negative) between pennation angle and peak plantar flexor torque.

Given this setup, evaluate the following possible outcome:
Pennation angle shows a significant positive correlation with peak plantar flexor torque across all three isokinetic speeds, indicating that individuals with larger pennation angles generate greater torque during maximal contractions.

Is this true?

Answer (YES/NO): NO